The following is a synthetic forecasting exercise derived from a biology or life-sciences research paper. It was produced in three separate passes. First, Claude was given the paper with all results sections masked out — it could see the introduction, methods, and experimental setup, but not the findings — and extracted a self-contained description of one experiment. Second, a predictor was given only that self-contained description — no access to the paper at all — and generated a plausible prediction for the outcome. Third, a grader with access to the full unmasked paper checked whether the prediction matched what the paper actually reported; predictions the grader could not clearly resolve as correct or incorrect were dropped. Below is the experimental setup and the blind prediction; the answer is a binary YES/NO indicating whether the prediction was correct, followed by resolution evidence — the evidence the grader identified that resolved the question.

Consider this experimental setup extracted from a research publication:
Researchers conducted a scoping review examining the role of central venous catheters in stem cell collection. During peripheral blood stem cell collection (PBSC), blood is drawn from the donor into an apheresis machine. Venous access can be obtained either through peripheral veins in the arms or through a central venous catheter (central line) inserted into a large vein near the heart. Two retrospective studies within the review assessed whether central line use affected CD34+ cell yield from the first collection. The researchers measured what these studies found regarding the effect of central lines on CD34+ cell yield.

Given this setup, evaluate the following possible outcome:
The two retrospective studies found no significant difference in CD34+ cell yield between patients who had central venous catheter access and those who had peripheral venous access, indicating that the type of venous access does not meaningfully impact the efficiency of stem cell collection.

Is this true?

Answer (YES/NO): NO